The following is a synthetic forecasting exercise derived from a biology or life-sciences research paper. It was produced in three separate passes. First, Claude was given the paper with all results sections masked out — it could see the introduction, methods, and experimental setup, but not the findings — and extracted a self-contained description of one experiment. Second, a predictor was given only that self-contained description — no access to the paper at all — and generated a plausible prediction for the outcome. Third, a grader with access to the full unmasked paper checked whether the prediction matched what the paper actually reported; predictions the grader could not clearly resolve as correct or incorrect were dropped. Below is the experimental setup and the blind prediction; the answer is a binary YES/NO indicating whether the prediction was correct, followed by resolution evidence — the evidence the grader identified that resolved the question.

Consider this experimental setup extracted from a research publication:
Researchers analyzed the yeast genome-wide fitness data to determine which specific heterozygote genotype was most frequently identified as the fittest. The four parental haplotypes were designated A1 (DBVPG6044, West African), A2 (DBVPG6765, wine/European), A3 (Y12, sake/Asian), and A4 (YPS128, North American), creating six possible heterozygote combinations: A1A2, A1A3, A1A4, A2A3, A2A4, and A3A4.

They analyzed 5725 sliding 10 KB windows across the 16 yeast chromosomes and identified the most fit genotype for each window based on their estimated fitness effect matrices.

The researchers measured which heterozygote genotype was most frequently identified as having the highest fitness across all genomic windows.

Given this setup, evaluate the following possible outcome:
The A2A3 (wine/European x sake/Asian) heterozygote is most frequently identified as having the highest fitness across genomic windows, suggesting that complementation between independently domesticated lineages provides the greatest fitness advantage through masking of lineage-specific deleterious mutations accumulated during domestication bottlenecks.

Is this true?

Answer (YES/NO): NO